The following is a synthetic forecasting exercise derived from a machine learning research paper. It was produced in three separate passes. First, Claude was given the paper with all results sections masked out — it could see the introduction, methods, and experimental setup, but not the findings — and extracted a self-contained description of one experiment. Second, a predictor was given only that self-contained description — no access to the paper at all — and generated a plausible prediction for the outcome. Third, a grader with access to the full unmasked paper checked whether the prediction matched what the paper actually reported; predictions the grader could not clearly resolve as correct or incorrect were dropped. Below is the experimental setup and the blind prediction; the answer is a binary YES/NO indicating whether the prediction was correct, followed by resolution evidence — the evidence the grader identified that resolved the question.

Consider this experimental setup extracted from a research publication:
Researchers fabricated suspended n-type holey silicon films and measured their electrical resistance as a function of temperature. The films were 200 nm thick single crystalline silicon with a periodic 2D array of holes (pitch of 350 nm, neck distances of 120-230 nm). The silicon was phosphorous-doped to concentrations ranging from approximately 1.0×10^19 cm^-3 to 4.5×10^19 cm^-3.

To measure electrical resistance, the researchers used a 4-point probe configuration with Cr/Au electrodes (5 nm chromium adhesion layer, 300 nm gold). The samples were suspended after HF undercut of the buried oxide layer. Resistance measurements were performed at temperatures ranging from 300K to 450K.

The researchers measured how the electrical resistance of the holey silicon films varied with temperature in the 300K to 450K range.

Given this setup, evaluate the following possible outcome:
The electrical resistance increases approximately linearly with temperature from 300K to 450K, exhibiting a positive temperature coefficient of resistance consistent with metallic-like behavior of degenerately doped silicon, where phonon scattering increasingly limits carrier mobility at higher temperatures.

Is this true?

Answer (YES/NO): YES